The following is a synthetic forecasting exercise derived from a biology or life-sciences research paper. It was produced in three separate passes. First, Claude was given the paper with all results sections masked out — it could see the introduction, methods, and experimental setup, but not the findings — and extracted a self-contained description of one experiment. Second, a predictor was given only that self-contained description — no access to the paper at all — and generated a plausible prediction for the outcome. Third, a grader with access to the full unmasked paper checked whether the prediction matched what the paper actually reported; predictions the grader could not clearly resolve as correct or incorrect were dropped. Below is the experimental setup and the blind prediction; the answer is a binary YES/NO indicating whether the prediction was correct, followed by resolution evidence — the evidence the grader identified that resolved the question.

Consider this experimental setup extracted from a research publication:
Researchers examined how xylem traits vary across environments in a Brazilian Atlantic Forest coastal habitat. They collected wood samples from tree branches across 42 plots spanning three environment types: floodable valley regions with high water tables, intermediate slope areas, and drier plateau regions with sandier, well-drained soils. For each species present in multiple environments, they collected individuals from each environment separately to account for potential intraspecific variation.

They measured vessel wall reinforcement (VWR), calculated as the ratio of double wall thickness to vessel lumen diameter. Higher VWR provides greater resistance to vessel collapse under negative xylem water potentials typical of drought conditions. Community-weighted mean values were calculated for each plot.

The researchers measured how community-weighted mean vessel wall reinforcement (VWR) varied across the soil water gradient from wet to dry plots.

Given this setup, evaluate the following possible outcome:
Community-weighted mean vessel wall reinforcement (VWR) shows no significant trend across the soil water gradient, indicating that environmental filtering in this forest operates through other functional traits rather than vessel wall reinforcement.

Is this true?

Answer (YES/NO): NO